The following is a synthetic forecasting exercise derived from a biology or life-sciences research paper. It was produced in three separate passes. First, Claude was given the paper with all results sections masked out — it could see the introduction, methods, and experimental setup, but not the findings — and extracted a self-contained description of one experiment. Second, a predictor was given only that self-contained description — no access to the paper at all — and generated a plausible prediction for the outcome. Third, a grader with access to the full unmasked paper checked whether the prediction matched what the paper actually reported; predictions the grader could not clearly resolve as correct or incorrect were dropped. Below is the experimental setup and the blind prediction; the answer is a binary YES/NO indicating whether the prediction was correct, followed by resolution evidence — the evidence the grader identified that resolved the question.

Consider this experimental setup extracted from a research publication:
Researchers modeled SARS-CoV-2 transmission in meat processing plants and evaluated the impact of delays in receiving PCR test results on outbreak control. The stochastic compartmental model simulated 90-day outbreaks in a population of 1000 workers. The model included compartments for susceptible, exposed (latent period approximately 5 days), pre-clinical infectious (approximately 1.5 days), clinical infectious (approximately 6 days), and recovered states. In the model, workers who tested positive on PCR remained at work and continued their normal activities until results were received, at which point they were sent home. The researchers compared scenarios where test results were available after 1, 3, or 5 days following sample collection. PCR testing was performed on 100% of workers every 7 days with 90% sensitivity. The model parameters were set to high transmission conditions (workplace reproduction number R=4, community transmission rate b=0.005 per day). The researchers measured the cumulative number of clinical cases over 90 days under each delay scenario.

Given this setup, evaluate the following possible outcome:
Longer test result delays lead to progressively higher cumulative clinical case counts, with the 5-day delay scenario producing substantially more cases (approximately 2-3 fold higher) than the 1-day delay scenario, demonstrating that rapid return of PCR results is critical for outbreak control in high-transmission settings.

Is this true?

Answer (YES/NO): NO